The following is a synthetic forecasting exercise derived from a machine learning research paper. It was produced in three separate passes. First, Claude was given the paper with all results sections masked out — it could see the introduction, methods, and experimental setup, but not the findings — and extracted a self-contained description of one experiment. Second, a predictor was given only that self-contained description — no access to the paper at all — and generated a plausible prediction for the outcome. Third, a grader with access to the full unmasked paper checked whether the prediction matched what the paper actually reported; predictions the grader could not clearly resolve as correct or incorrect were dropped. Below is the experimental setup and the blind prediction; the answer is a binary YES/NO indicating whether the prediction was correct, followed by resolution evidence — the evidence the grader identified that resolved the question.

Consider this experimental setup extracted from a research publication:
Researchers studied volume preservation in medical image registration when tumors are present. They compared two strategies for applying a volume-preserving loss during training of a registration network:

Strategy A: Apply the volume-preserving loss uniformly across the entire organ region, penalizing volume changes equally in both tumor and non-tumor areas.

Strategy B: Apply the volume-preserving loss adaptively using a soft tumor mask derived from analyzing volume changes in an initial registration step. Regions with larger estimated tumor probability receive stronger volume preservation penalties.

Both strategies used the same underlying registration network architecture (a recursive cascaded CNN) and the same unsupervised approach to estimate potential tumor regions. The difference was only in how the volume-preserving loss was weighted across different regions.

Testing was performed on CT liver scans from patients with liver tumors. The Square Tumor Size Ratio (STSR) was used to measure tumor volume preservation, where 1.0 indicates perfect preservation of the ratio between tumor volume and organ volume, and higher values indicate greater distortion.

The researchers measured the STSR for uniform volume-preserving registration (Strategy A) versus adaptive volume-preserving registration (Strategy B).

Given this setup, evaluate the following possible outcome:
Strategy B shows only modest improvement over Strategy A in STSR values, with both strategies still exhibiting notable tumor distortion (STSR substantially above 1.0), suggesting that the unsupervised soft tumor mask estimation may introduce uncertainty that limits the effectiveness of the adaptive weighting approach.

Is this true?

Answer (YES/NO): NO